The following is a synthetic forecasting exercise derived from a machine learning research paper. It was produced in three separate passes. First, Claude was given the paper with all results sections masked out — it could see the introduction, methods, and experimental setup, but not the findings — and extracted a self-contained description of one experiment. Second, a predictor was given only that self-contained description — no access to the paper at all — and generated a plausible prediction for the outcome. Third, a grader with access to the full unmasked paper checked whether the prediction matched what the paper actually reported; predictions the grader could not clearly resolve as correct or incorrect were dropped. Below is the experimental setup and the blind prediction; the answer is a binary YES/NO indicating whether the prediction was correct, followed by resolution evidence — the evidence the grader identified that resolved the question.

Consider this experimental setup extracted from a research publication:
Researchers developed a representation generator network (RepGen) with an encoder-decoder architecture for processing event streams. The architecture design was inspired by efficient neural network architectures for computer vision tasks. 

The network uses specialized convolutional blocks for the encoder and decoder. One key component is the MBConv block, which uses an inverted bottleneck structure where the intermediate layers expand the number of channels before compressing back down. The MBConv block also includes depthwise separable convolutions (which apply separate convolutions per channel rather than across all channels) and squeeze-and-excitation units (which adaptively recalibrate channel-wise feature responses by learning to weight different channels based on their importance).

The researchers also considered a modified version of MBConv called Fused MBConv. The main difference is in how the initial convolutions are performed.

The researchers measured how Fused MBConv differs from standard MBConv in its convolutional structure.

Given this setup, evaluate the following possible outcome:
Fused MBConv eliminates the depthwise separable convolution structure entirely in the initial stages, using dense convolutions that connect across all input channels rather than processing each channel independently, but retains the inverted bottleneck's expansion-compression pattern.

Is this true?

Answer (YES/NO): NO